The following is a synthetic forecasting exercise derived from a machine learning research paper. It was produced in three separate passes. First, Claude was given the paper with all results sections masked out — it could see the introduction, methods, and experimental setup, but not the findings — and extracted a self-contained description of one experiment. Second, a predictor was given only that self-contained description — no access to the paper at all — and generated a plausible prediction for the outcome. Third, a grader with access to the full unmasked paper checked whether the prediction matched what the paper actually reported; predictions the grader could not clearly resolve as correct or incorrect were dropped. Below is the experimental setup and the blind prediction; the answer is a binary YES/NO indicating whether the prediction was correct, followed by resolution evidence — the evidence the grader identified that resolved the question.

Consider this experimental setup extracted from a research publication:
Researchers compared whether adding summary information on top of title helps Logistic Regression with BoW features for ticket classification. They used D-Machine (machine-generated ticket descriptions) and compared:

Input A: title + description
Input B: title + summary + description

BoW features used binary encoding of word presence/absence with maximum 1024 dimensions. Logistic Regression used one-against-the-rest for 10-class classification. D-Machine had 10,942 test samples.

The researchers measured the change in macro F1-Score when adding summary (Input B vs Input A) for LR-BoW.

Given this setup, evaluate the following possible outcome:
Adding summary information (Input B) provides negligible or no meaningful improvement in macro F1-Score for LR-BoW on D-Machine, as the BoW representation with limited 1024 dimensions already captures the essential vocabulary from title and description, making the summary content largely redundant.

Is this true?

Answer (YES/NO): YES